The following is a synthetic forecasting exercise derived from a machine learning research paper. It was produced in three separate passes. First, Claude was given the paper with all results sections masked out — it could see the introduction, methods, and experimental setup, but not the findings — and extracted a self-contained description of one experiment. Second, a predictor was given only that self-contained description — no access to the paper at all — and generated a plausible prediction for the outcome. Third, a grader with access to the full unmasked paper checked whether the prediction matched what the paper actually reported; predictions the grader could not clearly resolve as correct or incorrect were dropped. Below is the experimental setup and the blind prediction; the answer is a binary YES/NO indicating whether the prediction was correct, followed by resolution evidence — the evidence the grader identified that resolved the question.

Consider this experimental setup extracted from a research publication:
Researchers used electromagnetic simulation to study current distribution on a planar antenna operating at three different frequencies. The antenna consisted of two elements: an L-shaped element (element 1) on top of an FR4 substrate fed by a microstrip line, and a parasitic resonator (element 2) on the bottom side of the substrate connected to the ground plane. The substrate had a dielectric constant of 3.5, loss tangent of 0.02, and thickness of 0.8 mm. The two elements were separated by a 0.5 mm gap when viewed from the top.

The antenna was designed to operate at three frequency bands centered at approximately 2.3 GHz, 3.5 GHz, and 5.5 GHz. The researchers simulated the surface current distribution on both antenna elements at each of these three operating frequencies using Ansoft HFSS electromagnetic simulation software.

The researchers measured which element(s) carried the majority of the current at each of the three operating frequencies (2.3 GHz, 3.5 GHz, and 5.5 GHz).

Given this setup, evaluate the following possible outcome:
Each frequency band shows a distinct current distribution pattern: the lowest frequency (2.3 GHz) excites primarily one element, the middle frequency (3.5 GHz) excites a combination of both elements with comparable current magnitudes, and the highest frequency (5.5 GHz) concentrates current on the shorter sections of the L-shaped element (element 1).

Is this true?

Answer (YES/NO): NO